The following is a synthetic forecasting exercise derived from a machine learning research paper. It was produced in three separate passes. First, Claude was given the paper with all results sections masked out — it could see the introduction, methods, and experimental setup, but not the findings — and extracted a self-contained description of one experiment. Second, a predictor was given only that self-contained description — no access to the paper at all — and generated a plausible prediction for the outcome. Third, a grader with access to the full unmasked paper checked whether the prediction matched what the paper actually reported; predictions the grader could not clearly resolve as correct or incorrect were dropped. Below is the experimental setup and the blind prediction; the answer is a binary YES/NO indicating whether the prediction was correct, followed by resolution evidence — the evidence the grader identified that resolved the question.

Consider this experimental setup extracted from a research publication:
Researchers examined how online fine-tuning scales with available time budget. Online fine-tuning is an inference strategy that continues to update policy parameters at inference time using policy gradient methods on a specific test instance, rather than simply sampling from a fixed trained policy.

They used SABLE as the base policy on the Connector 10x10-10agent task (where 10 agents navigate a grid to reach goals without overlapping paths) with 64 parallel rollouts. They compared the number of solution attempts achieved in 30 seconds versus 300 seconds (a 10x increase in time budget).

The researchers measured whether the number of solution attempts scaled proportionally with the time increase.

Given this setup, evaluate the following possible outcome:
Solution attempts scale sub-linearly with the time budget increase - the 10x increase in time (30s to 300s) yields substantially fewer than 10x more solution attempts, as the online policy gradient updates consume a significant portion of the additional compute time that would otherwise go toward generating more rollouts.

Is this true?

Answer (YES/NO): NO